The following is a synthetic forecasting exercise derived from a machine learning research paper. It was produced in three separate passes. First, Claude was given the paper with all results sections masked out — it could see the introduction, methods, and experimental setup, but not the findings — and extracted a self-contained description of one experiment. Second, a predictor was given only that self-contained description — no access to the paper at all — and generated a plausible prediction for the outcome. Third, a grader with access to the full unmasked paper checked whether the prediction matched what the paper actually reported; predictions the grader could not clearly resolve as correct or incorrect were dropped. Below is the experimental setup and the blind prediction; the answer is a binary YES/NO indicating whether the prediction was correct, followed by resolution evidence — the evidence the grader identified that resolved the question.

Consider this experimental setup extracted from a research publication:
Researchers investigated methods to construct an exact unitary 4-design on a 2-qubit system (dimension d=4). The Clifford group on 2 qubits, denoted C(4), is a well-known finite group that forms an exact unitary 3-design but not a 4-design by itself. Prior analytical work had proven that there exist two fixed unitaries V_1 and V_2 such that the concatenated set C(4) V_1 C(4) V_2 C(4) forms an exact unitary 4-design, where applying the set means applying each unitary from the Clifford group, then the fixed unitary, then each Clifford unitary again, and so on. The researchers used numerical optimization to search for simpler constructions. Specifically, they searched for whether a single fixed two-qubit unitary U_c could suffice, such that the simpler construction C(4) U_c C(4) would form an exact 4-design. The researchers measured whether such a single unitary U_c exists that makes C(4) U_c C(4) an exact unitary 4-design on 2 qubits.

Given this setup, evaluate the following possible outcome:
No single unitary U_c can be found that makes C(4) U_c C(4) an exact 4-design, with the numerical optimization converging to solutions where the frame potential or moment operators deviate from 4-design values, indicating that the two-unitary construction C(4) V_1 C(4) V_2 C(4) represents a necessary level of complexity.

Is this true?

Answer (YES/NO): NO